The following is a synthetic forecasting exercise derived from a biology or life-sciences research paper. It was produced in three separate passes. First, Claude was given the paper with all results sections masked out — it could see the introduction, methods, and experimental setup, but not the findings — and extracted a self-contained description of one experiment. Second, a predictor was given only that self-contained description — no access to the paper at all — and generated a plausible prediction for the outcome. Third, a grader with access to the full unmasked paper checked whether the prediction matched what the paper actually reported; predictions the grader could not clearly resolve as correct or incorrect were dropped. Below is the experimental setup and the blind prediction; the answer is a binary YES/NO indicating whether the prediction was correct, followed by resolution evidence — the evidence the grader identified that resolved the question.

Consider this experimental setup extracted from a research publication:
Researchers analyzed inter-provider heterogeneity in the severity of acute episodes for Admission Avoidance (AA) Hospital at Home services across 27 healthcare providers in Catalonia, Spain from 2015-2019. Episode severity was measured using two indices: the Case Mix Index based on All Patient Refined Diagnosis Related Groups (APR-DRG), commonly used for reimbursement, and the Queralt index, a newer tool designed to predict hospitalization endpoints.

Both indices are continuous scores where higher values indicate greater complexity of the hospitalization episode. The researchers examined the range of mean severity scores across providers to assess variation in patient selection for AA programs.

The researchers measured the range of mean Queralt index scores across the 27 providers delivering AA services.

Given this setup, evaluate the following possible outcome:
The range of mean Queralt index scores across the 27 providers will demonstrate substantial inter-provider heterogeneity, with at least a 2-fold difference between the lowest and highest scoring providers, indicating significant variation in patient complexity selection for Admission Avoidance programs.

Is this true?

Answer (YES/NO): YES